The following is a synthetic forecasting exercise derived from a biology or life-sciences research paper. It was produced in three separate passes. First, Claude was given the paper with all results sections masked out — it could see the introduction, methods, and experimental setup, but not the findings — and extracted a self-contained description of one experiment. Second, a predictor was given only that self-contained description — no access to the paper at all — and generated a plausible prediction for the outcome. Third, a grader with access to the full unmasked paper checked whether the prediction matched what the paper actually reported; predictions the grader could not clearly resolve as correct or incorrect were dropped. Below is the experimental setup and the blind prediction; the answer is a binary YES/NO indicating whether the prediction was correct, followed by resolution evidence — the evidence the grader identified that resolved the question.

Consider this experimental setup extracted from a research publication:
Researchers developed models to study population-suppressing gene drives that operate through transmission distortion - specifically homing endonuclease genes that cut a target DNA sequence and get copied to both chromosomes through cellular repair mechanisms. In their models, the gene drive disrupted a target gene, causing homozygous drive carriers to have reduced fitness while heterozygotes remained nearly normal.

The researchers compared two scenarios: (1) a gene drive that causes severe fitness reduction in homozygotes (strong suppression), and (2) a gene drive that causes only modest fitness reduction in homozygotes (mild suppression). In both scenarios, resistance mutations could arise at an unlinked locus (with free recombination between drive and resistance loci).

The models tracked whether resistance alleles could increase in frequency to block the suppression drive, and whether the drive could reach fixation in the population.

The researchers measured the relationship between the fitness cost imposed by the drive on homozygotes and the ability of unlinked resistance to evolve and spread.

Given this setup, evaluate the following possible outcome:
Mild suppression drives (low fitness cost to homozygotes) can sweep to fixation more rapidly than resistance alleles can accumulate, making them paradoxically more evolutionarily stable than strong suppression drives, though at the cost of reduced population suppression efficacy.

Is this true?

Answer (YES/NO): YES